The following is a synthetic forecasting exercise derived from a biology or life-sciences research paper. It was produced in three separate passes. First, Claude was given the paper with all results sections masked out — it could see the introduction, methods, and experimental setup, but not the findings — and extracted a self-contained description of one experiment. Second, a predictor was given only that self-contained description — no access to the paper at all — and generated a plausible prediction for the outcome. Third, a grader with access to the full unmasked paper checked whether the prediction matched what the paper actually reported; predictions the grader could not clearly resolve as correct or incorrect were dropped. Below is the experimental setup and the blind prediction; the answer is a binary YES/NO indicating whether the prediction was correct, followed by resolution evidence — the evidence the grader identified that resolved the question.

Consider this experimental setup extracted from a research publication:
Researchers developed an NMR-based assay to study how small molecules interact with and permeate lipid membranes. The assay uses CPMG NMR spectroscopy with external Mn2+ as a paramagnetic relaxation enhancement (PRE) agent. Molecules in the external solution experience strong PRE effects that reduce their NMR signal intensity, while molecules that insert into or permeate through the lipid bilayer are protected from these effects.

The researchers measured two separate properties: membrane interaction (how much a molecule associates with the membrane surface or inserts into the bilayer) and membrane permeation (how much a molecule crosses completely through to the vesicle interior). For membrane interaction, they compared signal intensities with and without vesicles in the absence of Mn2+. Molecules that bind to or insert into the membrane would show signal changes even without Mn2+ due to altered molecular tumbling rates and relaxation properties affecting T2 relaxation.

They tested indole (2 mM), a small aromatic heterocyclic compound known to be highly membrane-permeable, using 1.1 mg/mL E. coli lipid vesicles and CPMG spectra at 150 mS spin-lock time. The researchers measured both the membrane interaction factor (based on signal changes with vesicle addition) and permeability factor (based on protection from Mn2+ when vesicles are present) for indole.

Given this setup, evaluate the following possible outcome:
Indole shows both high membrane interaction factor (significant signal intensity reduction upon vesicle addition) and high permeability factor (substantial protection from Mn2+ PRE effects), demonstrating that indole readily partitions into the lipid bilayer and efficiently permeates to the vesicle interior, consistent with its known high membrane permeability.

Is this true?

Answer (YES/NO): NO